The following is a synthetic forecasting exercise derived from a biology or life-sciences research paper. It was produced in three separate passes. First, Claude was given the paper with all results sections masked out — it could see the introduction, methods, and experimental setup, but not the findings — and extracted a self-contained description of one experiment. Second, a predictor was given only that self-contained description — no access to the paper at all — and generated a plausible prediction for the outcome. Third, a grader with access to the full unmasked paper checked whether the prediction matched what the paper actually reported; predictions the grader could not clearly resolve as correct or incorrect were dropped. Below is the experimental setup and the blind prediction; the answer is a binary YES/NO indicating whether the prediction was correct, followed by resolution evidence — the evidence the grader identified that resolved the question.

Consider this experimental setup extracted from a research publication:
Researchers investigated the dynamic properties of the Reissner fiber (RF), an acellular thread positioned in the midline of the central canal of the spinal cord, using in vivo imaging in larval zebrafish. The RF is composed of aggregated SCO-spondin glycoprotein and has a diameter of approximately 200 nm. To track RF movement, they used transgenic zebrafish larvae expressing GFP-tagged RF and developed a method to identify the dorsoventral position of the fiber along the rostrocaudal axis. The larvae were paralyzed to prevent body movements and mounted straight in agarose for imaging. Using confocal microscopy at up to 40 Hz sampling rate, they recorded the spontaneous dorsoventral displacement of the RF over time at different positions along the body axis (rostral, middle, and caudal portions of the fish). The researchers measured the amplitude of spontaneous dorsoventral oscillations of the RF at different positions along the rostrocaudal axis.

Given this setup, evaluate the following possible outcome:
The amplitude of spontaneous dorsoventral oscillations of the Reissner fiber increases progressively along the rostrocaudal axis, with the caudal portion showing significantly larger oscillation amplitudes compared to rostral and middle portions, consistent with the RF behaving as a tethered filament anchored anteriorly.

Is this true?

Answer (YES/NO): NO